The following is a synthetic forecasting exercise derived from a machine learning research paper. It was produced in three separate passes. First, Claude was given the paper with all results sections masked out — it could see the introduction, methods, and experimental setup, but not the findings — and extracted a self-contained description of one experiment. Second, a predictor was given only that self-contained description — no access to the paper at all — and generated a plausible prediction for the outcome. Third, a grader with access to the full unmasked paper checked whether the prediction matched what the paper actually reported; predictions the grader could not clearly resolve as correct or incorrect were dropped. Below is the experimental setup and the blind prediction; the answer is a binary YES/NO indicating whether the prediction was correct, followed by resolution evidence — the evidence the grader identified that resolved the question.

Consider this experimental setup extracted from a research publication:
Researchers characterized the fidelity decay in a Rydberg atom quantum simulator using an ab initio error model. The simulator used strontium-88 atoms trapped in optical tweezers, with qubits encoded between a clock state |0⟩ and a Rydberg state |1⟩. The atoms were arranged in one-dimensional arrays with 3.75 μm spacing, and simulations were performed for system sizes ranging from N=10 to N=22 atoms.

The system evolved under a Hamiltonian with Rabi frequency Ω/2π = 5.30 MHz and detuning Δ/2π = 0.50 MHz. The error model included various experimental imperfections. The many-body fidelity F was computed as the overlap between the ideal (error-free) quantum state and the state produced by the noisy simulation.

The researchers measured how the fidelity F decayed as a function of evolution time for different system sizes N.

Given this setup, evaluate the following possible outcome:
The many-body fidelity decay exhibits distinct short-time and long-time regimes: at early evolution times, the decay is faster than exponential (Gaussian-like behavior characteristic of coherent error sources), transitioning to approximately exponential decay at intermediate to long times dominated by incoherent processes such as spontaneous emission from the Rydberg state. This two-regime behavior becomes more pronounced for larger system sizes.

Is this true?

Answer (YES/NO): NO